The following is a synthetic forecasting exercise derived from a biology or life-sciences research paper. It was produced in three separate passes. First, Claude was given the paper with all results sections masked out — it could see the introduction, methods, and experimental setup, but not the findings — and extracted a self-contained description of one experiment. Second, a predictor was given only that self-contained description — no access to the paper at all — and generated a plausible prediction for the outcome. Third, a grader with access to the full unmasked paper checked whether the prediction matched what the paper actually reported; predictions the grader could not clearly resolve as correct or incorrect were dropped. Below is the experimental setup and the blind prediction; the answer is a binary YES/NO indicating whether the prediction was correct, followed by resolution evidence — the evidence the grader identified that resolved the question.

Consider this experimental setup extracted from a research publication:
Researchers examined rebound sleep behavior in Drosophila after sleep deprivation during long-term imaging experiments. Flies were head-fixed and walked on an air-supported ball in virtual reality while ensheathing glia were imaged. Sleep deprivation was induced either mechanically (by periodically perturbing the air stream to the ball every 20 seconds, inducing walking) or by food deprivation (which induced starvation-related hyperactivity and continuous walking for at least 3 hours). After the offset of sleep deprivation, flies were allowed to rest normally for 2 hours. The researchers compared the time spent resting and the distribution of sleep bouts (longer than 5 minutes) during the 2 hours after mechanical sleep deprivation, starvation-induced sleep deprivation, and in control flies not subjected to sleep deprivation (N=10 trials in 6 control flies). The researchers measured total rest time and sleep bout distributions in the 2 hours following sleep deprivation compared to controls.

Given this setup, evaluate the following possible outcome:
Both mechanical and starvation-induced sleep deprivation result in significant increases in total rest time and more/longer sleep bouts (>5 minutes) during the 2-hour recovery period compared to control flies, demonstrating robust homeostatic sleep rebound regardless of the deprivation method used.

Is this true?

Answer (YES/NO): NO